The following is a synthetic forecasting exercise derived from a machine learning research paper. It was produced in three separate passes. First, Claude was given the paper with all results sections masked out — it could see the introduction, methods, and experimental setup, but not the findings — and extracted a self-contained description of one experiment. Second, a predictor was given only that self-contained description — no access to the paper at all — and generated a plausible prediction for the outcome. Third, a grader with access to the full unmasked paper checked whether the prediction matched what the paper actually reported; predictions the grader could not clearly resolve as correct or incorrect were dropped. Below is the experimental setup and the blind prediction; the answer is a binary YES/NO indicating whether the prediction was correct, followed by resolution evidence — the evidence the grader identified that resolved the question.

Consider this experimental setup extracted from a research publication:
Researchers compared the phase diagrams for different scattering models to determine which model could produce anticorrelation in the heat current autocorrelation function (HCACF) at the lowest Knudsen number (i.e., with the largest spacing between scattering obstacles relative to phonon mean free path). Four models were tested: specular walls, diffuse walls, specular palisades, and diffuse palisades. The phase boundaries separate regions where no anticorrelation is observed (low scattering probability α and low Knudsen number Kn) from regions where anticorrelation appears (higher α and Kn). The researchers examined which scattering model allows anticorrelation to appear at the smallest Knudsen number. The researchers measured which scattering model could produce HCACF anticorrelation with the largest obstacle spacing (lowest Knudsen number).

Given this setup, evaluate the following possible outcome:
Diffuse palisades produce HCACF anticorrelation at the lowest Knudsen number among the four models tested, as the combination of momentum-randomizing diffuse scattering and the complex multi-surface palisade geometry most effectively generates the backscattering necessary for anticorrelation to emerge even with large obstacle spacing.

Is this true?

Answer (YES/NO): NO